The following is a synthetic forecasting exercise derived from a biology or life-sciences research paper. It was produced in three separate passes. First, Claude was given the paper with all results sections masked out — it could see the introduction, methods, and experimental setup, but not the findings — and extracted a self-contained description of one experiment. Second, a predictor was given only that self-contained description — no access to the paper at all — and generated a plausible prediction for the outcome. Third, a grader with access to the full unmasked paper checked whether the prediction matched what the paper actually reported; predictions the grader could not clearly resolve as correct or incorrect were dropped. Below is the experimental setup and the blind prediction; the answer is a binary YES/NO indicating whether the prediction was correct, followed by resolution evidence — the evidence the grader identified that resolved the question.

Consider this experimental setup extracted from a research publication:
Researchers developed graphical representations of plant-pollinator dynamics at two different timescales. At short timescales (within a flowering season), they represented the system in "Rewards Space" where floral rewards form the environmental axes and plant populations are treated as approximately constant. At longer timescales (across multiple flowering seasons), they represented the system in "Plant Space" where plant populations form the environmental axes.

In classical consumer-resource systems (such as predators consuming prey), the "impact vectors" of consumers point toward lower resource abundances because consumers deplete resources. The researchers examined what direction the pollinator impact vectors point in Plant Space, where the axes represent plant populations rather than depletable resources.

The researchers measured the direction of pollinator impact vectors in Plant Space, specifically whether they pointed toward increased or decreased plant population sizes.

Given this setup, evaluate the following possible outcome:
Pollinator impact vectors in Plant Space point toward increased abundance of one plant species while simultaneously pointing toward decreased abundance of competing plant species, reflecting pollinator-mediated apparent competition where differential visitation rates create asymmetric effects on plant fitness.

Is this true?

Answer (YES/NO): NO